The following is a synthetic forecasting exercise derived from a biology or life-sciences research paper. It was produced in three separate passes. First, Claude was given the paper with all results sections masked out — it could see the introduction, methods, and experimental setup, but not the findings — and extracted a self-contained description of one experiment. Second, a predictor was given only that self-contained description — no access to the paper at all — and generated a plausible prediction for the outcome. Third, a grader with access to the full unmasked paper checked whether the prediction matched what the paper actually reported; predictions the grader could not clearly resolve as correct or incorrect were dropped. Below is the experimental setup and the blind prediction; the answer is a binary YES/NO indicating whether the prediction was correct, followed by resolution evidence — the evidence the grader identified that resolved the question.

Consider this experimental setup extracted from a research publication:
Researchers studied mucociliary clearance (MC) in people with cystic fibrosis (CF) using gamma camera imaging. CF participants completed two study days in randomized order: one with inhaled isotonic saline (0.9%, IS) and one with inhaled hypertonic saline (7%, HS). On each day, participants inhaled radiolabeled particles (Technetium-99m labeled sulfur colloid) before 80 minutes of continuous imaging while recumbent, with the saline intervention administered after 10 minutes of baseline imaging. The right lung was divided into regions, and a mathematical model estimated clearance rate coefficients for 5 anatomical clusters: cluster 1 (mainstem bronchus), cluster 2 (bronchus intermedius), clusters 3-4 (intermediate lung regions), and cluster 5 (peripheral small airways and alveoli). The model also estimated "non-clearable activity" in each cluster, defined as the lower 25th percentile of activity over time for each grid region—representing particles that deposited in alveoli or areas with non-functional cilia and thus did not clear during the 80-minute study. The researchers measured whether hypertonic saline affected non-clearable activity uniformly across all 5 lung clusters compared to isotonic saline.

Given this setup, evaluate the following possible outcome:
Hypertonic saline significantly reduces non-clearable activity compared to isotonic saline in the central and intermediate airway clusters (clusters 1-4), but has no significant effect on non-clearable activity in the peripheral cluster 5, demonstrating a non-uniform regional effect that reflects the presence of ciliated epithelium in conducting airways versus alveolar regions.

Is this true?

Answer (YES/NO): YES